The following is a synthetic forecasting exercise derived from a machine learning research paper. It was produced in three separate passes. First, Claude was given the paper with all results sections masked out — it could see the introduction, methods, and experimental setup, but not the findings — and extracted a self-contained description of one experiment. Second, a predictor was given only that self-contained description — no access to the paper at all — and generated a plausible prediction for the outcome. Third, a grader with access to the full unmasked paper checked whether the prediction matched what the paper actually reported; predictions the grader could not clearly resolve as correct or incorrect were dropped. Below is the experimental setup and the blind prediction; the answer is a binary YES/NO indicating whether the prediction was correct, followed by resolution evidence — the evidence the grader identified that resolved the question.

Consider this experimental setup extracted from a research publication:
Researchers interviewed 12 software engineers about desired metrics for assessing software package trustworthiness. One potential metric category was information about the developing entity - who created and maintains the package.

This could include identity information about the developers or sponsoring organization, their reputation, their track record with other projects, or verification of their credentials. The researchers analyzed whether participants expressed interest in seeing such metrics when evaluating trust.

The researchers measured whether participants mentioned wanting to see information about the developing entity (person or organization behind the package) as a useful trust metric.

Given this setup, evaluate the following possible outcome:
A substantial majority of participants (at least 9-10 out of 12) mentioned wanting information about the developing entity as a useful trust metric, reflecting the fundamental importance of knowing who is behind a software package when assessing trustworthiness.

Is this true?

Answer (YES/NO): NO